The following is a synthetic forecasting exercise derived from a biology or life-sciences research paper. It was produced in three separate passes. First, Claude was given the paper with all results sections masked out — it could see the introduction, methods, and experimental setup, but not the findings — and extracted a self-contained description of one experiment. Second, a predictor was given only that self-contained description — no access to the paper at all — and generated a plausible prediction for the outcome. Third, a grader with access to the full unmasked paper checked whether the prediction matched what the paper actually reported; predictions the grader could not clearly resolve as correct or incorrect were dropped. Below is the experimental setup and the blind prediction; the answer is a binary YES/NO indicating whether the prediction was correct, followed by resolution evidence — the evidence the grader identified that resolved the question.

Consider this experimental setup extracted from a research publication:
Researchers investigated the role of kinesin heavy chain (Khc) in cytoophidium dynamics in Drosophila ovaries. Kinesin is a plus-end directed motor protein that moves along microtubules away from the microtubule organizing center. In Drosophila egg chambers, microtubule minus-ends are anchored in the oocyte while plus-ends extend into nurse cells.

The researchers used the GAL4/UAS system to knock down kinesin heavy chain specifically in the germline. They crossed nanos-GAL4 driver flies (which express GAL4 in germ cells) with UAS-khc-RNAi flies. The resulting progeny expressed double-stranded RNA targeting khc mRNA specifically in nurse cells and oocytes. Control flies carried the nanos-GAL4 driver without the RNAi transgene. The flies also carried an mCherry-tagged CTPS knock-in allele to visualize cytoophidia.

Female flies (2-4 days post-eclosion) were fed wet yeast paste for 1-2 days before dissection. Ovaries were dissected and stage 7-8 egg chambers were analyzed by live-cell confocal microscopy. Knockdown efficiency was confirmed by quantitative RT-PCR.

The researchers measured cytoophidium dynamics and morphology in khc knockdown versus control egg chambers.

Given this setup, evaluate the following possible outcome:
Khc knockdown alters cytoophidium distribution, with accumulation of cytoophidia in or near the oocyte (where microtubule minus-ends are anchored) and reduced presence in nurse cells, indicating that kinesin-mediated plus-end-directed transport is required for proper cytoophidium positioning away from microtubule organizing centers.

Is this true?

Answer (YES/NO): NO